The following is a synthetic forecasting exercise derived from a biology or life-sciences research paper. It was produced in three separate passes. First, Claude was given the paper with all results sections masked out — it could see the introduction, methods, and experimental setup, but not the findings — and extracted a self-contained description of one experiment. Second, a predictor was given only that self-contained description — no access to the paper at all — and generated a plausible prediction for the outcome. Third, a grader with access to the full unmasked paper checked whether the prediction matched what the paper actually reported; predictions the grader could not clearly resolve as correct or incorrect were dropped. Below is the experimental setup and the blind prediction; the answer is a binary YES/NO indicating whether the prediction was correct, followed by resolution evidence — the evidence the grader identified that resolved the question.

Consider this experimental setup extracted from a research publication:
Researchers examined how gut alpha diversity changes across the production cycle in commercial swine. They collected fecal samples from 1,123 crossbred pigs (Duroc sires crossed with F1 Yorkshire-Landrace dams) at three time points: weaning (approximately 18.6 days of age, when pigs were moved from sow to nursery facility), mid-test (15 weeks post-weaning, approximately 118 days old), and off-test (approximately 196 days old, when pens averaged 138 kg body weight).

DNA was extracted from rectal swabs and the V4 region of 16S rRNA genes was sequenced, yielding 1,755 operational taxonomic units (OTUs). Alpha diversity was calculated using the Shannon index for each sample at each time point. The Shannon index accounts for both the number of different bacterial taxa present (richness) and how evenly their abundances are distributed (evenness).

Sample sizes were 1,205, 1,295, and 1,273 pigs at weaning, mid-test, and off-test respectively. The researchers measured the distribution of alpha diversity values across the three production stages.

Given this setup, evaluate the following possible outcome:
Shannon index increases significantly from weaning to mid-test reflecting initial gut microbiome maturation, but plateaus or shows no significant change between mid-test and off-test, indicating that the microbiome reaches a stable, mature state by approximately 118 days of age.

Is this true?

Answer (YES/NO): NO